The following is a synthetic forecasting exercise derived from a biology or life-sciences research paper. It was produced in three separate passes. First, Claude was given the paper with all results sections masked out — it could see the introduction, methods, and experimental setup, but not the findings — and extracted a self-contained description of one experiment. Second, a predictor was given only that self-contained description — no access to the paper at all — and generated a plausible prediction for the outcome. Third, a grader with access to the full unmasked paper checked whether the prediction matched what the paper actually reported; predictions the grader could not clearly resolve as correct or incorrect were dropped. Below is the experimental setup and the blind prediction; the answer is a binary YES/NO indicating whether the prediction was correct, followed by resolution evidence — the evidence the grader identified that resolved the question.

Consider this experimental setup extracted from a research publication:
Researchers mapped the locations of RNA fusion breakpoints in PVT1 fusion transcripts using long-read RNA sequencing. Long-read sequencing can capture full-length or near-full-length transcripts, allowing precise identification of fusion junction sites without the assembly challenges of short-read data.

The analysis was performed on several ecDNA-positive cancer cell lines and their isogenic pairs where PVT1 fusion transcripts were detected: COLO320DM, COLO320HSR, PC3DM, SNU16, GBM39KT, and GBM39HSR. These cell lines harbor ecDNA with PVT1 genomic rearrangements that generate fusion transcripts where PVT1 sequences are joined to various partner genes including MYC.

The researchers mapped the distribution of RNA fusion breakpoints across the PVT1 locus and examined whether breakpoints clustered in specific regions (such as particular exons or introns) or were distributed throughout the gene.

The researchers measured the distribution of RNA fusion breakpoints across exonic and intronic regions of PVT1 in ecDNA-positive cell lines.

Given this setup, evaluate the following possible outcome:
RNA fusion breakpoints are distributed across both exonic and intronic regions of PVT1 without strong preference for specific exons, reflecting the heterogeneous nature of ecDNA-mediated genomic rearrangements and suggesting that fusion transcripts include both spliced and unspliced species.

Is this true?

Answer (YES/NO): NO